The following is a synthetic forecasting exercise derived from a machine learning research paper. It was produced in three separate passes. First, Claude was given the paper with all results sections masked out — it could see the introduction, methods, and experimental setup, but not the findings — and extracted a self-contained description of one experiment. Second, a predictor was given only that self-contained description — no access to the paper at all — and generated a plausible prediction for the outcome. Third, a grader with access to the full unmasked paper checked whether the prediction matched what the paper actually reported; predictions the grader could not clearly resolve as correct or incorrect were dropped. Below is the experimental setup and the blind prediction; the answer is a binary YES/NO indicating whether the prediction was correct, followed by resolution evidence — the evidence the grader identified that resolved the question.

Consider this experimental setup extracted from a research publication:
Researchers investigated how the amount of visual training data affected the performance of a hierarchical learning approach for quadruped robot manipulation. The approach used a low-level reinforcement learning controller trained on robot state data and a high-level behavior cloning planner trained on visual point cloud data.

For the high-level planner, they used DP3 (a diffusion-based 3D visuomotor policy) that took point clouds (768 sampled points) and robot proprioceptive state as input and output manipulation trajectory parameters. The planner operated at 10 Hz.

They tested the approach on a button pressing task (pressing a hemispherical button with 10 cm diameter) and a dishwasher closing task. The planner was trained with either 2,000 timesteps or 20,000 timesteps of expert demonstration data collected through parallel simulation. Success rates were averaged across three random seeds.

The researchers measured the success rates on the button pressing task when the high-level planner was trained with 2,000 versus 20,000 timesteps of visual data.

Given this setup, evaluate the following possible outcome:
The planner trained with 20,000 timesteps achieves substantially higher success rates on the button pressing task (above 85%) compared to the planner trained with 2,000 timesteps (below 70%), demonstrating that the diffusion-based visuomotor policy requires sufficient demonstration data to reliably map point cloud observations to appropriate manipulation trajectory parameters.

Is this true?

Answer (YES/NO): YES